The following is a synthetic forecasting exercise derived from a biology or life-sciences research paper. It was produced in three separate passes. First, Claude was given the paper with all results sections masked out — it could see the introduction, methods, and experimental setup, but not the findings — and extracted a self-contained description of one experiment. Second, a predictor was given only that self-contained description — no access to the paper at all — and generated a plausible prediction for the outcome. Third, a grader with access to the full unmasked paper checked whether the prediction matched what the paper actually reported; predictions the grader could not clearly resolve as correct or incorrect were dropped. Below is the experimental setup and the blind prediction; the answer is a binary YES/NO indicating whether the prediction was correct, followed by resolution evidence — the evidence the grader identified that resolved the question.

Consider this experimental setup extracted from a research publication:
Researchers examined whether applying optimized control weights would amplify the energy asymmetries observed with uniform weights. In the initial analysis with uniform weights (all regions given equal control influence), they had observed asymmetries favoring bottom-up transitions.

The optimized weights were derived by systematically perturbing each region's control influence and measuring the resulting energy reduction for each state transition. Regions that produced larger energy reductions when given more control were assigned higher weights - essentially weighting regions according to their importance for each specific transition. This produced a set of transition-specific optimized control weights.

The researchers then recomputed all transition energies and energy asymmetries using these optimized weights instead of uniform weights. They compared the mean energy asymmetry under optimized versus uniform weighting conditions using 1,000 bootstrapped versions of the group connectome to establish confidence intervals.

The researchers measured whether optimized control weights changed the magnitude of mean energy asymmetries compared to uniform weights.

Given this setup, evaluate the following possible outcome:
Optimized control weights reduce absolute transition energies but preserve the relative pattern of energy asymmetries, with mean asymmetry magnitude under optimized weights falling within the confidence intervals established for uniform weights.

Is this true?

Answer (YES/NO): NO